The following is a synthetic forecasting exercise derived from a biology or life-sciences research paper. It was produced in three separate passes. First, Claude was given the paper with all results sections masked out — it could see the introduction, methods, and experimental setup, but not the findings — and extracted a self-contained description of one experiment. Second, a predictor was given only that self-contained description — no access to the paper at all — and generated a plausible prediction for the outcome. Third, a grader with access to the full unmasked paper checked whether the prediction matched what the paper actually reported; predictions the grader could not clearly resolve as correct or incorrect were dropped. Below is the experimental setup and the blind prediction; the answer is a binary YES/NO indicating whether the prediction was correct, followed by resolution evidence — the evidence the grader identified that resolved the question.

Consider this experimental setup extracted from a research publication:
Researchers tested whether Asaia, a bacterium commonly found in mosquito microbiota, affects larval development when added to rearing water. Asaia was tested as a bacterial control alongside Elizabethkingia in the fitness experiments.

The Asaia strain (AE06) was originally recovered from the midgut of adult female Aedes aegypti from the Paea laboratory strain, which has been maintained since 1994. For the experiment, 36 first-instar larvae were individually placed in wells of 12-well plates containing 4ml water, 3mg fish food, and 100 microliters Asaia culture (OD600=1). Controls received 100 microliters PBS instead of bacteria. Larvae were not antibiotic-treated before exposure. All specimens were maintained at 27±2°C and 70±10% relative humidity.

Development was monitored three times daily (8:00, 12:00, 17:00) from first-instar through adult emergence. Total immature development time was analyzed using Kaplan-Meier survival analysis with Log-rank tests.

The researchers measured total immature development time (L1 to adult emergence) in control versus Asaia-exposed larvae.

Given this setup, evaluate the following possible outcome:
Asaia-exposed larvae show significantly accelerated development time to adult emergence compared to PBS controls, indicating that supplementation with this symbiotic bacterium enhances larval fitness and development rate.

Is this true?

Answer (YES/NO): NO